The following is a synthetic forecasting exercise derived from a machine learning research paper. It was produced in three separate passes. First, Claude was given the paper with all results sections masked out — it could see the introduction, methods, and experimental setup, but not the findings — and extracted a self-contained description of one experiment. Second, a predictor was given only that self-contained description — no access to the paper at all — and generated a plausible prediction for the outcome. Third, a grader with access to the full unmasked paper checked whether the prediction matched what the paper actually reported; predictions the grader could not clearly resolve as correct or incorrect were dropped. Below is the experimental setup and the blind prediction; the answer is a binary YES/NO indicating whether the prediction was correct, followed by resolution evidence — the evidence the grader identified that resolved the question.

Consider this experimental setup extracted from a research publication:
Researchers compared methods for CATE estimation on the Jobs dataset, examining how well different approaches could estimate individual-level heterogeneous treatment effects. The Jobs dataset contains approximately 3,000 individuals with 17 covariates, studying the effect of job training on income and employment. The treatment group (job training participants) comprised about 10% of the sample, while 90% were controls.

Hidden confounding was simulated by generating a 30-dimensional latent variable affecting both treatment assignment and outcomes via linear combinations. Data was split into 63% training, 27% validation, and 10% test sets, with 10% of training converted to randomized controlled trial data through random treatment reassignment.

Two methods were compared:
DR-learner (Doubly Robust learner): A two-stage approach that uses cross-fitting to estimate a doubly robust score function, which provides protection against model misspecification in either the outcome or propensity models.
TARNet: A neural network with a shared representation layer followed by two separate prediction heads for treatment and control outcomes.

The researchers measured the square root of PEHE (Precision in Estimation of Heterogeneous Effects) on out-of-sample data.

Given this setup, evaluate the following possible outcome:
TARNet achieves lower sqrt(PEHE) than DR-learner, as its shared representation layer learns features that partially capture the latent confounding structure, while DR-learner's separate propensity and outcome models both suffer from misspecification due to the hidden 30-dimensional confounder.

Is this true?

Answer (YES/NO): YES